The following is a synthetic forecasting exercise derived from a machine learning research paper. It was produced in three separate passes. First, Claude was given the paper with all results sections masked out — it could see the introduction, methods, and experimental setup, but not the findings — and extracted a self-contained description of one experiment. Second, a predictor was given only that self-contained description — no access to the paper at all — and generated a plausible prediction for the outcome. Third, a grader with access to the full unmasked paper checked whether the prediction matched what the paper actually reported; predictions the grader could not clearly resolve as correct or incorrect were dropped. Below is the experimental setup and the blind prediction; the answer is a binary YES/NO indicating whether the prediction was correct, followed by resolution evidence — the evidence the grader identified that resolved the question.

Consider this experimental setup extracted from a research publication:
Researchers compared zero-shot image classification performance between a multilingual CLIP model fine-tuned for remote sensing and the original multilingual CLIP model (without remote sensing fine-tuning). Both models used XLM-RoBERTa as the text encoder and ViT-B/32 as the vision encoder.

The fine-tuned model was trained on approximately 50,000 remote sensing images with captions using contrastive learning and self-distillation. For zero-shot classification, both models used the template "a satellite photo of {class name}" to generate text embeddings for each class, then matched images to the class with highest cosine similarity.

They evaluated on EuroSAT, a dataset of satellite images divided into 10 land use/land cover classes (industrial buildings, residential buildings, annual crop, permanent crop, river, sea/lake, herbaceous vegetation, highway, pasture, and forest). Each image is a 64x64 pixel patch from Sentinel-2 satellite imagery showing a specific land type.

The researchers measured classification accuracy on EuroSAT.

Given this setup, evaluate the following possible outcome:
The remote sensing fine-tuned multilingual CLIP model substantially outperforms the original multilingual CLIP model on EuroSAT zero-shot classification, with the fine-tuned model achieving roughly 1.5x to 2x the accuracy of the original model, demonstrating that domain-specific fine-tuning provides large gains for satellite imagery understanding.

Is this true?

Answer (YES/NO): NO